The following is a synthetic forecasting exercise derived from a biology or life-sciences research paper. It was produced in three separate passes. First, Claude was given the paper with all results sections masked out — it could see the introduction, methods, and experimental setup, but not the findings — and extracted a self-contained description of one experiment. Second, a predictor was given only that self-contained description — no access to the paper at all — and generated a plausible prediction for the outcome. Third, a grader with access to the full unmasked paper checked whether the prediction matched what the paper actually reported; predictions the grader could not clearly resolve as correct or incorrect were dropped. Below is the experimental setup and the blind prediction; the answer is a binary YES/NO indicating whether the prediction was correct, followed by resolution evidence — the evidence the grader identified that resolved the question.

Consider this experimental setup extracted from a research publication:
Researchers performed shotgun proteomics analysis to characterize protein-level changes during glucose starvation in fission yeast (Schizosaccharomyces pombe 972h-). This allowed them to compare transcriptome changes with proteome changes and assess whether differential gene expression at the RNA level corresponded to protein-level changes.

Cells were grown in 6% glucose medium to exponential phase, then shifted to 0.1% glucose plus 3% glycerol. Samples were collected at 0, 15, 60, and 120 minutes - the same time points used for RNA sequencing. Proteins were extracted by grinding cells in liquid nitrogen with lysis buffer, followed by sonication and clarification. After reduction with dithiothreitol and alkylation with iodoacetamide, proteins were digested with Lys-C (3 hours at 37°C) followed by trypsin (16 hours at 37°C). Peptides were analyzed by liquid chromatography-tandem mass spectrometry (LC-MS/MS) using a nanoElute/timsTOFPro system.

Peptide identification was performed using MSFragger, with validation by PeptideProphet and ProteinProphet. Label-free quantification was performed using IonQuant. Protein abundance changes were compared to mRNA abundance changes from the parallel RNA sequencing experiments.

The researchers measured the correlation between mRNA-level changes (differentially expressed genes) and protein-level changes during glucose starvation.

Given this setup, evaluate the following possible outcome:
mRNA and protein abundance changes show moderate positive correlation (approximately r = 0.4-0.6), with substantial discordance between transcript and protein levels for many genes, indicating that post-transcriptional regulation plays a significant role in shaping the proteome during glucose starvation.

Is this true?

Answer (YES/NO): NO